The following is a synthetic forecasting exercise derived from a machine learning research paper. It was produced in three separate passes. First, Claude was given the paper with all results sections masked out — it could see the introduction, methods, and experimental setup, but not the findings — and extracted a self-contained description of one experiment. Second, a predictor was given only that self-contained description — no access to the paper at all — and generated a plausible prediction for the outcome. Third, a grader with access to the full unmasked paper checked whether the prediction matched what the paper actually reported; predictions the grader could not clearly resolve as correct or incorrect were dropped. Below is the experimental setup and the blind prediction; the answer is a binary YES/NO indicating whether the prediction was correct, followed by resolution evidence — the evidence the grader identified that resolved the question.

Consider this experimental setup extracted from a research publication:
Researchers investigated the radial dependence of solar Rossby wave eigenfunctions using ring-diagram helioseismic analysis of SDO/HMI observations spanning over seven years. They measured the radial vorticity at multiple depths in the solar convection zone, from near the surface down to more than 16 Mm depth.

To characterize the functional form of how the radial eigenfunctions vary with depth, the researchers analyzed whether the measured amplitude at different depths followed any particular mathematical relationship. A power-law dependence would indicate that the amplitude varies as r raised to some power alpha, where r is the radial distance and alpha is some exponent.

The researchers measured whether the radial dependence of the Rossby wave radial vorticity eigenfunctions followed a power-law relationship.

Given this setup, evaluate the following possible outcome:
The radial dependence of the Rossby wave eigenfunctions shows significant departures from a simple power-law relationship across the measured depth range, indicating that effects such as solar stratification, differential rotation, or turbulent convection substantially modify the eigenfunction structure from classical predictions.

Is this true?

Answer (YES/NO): NO